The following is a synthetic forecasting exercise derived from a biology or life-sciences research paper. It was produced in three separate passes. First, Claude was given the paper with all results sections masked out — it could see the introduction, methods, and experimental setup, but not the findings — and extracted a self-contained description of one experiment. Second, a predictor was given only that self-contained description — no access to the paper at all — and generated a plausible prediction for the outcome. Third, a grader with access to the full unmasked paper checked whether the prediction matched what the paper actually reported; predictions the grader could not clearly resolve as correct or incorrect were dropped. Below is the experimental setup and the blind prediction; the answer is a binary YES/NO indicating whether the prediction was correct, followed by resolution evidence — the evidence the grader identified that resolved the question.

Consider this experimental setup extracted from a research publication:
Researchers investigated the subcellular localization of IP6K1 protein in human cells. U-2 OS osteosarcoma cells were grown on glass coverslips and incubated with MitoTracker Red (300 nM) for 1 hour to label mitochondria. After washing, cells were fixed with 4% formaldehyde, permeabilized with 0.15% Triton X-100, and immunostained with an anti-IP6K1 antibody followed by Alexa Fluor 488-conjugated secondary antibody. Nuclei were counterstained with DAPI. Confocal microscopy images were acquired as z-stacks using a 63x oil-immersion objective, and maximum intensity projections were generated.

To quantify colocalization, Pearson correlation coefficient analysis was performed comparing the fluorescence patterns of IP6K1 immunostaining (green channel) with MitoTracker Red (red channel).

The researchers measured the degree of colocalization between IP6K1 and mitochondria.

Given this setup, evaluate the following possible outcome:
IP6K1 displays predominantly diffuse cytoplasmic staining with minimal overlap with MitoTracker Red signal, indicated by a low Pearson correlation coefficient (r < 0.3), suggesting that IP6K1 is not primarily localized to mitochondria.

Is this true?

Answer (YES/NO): YES